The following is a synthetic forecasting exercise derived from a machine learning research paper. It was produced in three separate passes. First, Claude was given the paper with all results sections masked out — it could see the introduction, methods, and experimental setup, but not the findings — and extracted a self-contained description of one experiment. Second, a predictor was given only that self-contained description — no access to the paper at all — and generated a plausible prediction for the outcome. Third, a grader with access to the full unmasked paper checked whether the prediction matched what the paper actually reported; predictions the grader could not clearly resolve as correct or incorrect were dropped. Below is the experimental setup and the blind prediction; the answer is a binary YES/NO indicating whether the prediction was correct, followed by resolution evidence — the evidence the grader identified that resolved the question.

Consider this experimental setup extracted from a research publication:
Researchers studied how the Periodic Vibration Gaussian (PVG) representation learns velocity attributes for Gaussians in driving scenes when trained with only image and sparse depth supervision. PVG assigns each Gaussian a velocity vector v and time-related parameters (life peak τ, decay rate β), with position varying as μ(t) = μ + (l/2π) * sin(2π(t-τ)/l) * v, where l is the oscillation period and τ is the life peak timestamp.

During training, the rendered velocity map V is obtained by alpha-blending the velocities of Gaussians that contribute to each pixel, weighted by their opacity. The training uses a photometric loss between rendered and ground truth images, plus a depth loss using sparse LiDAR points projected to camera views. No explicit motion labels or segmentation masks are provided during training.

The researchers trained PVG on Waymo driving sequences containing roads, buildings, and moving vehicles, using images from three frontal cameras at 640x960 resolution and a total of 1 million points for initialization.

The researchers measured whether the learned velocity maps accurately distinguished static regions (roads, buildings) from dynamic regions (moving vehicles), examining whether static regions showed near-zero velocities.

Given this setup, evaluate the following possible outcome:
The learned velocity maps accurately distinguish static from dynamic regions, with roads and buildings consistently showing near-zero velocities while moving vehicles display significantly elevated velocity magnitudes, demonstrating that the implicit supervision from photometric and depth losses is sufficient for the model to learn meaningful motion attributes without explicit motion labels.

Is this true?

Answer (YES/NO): NO